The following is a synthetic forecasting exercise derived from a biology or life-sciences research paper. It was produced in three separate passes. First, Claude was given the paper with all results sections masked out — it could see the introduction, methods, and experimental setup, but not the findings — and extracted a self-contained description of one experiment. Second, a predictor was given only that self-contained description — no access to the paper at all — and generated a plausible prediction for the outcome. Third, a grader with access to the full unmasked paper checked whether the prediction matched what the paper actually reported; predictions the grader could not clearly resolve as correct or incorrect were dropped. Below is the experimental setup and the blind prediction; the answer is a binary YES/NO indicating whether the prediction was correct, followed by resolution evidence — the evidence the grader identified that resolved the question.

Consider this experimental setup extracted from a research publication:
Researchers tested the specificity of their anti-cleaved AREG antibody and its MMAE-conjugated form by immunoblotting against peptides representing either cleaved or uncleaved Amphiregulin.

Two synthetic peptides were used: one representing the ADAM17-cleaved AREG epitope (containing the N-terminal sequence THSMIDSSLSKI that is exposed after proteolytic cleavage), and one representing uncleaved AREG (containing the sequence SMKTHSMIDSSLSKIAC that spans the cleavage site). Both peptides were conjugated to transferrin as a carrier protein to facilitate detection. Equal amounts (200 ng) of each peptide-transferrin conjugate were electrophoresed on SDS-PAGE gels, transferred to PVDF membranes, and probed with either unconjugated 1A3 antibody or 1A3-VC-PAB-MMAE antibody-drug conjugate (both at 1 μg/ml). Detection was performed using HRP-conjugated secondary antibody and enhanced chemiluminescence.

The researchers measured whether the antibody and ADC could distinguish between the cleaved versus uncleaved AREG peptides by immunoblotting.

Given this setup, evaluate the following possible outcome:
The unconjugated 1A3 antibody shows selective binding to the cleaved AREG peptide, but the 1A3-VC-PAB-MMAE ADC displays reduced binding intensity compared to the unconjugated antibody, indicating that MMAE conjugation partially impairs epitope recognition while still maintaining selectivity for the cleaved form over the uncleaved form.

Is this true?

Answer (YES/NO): NO